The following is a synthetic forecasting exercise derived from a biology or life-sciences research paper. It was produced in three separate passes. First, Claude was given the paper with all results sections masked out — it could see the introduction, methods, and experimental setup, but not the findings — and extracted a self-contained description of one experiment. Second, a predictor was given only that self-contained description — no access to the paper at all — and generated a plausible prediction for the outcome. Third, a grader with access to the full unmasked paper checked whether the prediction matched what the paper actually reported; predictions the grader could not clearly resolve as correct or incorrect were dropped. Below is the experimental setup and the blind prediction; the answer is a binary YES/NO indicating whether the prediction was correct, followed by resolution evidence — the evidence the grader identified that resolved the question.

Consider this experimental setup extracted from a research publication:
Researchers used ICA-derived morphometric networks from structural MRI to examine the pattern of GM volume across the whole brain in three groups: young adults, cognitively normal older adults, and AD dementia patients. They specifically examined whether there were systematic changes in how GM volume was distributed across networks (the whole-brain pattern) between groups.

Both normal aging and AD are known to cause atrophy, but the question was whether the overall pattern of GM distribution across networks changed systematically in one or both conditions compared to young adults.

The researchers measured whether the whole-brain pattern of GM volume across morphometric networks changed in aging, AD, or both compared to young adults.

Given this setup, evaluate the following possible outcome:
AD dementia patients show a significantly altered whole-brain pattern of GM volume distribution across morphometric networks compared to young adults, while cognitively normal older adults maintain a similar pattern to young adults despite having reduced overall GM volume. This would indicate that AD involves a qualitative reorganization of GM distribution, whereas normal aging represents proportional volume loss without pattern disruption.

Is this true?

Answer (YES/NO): NO